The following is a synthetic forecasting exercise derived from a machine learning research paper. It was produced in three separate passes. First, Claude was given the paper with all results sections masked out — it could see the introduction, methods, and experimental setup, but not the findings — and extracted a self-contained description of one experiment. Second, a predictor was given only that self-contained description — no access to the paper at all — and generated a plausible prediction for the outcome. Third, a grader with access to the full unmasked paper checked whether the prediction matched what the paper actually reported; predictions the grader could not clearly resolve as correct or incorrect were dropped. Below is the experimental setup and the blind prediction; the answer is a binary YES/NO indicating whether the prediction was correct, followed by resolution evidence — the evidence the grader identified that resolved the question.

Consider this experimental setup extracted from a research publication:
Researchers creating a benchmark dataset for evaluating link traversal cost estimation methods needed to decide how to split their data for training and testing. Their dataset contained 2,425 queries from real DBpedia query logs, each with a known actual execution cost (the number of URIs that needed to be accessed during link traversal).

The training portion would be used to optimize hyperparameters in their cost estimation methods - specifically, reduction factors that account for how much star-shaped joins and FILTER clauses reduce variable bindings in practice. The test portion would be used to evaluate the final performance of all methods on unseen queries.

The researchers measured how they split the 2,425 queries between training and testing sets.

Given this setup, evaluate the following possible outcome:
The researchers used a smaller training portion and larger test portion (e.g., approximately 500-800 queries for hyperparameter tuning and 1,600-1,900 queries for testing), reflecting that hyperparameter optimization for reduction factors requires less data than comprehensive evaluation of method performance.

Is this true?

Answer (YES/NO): NO